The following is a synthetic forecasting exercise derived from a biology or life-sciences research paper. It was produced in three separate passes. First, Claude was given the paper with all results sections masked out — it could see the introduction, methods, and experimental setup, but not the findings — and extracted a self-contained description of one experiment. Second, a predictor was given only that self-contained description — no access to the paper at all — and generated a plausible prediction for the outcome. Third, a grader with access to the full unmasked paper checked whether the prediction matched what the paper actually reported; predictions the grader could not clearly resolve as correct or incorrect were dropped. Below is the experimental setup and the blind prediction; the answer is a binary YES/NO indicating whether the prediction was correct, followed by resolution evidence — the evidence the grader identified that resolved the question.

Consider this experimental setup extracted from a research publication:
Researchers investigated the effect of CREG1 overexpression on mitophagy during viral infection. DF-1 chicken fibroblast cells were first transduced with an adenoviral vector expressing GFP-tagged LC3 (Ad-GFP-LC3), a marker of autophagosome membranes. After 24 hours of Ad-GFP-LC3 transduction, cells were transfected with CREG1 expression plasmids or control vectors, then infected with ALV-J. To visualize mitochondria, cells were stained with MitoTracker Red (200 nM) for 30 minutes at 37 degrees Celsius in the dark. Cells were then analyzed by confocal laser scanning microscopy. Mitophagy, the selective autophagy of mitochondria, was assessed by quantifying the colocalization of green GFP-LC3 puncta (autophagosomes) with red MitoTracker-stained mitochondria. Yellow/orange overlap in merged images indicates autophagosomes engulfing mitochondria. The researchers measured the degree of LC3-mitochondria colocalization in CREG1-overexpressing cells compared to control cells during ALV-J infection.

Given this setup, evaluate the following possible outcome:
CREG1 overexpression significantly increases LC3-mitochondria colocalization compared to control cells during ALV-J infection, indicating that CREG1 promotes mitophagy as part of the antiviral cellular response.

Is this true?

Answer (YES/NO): YES